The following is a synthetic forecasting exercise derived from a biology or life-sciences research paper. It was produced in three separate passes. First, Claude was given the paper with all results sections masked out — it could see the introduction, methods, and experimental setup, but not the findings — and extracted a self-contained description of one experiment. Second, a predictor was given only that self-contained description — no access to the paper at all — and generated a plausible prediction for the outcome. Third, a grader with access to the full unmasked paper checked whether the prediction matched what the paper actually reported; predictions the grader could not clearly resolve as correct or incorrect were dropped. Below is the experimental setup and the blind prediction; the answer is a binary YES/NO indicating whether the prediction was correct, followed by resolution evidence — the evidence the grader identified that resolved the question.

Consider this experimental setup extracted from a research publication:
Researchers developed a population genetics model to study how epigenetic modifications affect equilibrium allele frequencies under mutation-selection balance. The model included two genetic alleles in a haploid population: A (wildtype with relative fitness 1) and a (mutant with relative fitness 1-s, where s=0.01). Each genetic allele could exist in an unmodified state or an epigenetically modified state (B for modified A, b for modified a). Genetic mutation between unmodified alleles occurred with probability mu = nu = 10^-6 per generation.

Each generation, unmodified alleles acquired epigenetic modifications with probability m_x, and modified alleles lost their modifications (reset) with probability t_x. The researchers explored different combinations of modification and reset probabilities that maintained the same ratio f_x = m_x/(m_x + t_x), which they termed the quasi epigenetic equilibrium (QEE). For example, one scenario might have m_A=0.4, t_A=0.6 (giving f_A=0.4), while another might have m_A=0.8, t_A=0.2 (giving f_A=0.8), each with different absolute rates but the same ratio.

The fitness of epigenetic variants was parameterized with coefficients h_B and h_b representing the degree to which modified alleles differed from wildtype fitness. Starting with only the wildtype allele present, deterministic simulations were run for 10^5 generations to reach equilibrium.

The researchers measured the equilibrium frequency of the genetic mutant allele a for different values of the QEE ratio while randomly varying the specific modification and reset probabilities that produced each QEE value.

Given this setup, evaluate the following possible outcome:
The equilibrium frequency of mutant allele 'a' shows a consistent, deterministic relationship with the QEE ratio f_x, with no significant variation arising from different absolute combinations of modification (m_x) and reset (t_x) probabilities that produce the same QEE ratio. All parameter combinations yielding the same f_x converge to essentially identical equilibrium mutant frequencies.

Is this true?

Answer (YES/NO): YES